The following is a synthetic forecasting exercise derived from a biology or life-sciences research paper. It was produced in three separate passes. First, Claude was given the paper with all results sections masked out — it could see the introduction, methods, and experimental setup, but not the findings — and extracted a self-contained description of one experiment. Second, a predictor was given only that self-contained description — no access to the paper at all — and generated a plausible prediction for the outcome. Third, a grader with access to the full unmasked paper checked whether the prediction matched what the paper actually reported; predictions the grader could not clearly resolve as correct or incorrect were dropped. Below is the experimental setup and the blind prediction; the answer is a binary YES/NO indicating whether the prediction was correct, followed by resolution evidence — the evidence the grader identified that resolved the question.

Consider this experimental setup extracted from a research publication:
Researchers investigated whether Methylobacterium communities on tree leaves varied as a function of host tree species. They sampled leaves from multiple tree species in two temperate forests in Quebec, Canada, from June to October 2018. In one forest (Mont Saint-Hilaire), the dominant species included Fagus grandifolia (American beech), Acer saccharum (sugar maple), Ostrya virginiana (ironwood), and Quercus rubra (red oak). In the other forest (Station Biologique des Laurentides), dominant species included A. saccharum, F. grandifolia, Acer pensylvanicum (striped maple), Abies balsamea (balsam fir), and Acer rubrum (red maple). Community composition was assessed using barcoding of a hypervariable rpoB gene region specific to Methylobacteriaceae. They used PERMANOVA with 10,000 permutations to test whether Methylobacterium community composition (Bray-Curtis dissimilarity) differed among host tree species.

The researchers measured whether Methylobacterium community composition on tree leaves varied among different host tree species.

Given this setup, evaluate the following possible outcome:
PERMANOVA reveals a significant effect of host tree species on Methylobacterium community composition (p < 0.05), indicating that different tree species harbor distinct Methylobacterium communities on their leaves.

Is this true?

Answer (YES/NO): YES